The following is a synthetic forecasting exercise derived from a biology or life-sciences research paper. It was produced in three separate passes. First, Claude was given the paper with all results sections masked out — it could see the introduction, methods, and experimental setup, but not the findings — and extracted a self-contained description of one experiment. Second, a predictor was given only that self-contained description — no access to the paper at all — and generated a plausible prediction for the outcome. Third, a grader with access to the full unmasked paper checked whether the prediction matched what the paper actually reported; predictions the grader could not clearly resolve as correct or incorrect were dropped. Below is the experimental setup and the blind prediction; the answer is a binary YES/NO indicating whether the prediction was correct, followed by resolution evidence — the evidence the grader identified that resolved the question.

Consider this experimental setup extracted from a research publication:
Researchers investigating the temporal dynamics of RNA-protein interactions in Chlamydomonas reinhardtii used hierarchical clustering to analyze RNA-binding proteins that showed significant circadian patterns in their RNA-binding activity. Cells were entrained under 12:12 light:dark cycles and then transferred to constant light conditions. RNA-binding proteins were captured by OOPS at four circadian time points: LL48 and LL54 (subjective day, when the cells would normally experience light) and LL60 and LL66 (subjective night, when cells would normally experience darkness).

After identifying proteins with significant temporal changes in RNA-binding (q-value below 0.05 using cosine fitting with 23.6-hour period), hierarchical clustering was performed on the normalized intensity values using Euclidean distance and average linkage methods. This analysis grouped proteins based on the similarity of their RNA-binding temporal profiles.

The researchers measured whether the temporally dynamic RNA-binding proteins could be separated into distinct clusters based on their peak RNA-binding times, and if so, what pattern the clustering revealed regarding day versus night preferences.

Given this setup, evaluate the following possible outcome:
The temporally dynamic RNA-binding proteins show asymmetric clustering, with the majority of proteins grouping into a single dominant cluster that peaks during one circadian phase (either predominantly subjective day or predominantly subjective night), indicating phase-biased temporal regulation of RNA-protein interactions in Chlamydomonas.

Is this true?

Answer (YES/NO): NO